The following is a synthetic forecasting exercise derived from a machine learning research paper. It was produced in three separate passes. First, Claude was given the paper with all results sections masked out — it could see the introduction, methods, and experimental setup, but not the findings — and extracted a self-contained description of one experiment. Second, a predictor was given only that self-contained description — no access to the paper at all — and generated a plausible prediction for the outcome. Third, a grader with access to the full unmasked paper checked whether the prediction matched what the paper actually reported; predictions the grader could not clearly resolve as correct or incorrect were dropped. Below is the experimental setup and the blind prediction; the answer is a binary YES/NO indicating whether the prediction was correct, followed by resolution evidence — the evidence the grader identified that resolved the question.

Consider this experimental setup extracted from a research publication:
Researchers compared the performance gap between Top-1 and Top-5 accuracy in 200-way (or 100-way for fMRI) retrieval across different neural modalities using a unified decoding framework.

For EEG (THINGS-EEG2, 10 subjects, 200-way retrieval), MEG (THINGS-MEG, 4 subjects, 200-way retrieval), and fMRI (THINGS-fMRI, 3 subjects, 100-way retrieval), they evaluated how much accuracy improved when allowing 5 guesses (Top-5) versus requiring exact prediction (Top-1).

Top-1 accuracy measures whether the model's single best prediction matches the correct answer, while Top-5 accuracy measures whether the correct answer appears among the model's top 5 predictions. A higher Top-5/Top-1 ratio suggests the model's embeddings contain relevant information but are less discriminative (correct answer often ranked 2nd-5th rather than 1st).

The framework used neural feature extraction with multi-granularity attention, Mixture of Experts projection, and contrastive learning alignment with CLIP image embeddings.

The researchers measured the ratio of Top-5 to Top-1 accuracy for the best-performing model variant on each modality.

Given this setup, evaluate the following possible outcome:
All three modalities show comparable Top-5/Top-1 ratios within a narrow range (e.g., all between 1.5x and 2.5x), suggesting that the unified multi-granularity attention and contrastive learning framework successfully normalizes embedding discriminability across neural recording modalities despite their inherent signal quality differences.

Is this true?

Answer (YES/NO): NO